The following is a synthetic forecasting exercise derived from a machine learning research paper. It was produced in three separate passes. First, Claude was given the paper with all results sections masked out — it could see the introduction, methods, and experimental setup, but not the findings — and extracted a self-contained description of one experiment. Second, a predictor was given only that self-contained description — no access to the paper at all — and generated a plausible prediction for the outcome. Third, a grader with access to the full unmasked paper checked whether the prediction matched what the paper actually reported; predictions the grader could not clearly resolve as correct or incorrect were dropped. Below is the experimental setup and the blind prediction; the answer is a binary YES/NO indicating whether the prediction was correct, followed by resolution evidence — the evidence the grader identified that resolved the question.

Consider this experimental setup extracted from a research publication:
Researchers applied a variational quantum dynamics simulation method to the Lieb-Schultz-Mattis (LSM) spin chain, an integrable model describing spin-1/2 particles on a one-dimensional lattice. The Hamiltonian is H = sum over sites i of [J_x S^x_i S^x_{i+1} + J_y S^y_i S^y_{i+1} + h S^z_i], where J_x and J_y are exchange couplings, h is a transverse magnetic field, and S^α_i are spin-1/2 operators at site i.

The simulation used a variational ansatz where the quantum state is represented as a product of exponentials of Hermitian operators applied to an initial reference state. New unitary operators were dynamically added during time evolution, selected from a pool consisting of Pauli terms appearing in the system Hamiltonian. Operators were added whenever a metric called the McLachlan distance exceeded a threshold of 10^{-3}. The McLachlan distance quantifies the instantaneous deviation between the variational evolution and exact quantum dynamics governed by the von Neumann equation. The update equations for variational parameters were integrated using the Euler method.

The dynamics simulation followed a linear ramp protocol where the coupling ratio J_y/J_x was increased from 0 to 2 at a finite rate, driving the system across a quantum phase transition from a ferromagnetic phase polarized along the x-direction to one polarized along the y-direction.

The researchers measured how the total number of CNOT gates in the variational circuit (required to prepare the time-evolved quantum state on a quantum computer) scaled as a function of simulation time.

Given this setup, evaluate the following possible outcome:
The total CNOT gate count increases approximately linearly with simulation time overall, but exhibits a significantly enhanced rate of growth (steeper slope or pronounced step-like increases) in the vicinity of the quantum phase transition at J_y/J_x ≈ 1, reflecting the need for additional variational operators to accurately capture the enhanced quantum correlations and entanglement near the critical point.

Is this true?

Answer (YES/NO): NO